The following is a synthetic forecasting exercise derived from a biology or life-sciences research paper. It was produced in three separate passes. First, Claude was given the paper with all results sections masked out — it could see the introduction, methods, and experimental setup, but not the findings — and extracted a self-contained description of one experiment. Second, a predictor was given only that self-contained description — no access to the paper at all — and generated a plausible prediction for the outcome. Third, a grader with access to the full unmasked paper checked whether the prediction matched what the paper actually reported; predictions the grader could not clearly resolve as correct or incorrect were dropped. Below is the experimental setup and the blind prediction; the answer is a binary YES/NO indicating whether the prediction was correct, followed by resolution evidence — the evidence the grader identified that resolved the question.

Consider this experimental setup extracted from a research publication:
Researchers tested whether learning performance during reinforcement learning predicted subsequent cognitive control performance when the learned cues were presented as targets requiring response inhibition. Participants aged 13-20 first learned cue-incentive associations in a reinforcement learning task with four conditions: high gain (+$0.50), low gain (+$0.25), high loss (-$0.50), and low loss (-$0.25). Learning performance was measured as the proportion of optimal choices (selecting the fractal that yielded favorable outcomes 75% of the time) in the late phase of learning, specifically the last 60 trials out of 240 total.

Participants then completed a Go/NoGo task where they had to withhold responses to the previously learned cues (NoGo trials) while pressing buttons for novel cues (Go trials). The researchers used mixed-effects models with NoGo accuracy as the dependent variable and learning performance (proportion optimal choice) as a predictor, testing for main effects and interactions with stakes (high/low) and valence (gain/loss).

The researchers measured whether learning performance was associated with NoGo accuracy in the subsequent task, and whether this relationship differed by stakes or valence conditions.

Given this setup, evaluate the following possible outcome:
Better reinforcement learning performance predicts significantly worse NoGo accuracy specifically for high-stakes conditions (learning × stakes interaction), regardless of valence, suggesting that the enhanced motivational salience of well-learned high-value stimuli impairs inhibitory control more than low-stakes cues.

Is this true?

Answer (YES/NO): NO